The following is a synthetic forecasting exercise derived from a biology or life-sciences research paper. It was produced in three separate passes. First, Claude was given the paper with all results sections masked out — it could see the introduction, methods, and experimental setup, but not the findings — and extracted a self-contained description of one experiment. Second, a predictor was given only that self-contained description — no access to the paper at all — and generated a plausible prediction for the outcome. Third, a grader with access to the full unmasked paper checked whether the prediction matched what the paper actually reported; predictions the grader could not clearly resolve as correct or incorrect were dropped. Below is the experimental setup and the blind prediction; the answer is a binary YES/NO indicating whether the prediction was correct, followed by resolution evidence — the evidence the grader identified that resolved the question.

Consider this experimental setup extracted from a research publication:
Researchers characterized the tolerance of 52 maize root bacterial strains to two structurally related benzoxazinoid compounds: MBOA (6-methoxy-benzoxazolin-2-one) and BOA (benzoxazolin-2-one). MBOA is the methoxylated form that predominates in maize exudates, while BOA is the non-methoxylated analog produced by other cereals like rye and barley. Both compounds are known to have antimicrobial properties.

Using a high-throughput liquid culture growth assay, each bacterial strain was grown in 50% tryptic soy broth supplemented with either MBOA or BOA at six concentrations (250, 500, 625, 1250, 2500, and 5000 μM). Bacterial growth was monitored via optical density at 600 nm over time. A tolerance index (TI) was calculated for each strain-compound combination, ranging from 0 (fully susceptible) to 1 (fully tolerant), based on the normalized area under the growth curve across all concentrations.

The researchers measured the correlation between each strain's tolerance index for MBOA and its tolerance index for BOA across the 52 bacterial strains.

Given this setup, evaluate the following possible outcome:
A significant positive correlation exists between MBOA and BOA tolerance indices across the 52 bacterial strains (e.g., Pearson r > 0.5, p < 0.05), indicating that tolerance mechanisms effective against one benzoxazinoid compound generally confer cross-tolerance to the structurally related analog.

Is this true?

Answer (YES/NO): YES